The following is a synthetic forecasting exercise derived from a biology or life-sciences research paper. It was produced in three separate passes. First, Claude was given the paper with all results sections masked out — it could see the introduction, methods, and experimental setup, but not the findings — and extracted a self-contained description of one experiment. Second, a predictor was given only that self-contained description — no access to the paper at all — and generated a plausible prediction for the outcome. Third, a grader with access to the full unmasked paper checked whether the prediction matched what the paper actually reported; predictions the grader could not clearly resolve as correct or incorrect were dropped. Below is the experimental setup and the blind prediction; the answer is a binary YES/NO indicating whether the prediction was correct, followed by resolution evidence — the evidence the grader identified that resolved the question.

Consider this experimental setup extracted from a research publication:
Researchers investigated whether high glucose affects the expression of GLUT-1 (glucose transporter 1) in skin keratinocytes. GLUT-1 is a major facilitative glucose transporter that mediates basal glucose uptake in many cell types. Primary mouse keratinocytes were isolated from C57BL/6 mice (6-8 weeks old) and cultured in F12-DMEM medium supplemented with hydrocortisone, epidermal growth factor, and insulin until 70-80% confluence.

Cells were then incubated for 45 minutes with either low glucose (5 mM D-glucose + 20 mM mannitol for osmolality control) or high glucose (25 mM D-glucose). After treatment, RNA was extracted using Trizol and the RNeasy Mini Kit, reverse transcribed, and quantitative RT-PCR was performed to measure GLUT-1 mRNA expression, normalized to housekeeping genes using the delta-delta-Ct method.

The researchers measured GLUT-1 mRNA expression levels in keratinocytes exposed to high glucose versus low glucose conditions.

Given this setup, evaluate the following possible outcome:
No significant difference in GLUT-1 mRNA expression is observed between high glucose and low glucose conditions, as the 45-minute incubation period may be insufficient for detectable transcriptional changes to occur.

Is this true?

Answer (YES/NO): NO